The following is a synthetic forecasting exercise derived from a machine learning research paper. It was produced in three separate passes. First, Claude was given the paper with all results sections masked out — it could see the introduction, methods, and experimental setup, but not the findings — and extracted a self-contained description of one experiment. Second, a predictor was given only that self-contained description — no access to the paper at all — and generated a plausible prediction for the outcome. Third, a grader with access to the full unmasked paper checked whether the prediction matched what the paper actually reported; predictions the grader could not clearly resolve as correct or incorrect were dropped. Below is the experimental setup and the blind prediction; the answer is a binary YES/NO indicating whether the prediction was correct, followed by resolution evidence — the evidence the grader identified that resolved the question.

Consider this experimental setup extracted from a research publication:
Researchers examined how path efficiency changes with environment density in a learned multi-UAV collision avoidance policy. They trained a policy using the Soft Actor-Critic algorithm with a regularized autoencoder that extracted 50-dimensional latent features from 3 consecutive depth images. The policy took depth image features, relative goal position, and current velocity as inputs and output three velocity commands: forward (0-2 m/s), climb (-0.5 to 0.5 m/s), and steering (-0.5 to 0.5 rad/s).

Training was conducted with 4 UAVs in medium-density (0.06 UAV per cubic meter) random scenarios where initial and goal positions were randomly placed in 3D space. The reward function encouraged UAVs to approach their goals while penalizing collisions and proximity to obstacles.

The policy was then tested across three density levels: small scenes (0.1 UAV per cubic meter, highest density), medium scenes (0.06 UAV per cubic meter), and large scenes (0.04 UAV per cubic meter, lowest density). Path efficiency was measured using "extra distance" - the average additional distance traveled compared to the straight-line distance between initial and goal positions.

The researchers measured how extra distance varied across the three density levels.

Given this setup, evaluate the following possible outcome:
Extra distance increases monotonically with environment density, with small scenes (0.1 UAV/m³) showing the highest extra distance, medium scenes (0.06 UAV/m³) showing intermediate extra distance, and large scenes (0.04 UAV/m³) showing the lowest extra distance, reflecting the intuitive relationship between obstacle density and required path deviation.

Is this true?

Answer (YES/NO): YES